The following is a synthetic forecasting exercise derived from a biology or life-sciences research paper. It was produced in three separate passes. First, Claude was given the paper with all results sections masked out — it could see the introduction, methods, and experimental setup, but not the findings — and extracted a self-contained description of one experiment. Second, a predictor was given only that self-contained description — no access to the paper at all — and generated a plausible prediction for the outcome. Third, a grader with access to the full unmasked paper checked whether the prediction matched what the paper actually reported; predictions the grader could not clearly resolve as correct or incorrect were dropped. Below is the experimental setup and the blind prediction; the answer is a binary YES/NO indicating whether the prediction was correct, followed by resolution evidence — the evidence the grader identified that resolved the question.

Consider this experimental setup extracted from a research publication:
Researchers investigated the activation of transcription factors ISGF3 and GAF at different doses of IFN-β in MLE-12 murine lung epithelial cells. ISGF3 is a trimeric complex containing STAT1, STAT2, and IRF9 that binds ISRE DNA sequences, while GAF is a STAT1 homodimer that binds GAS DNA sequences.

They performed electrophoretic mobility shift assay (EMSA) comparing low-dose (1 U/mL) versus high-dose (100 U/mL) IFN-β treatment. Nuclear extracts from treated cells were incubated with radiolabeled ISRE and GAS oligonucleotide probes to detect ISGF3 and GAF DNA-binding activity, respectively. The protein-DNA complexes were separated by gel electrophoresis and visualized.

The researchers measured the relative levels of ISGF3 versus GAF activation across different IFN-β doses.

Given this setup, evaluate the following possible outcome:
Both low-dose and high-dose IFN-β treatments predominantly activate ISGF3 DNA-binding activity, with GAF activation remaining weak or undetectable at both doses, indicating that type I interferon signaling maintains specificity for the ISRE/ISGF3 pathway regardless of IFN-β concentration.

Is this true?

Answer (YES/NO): NO